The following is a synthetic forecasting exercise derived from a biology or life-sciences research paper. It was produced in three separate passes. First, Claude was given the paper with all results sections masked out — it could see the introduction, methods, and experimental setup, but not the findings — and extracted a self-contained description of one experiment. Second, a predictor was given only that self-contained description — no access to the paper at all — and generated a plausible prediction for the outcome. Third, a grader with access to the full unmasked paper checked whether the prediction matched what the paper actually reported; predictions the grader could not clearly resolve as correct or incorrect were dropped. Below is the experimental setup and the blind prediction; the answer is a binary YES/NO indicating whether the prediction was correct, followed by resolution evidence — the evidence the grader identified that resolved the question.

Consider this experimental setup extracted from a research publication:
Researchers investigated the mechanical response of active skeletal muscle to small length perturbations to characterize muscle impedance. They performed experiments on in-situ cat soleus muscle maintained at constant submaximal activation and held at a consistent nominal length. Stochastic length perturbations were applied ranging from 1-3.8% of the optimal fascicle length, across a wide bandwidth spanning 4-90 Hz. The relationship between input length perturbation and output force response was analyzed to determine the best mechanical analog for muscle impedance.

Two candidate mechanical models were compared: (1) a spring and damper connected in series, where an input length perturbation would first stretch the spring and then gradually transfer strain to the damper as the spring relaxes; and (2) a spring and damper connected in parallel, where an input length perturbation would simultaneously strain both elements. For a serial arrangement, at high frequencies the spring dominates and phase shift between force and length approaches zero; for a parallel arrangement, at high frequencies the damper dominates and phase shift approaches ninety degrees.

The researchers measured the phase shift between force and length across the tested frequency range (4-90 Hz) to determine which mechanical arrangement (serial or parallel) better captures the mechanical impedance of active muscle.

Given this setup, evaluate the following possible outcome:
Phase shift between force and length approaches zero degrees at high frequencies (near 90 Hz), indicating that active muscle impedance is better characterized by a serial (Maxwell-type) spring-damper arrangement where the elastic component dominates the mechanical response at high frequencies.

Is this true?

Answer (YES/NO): NO